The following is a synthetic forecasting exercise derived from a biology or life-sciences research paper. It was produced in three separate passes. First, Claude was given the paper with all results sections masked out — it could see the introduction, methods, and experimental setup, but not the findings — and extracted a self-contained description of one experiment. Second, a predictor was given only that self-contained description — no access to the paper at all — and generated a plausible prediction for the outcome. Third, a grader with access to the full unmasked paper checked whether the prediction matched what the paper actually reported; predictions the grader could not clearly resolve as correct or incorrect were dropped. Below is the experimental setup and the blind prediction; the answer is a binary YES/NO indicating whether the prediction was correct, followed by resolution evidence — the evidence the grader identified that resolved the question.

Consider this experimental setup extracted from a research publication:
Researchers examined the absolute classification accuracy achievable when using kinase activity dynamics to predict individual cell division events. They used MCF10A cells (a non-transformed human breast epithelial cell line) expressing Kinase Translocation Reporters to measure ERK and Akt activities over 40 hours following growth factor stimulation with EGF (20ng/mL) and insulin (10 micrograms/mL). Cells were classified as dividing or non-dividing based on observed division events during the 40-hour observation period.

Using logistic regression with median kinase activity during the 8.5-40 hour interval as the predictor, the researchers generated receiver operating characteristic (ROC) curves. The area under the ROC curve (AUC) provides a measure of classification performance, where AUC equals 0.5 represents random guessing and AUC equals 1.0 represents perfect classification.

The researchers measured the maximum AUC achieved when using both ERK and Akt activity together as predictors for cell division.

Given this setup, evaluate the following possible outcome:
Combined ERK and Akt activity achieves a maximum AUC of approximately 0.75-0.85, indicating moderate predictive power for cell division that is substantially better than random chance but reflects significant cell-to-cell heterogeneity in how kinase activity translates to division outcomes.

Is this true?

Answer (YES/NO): YES